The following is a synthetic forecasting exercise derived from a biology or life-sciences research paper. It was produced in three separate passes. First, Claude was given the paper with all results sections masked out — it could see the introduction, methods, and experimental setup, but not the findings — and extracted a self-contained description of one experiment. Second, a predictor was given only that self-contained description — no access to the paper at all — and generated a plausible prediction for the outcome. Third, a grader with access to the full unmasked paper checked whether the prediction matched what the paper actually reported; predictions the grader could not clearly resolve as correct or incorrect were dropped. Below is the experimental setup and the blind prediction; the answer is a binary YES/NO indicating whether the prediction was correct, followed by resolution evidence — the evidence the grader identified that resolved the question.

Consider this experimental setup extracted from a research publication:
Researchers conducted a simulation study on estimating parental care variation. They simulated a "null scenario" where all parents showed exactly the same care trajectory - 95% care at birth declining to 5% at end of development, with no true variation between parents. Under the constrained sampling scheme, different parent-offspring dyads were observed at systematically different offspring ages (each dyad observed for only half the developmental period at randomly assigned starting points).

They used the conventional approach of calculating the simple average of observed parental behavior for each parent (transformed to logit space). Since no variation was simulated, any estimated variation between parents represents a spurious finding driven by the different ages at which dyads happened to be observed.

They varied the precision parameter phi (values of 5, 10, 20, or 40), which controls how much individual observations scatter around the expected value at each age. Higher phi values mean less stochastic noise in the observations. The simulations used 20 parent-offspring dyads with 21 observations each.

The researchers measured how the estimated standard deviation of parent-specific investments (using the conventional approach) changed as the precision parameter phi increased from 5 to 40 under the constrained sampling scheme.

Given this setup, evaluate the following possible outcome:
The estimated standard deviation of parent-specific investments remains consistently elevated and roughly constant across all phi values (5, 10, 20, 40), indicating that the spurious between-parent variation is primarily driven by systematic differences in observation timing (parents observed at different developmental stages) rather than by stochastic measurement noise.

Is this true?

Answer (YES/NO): NO